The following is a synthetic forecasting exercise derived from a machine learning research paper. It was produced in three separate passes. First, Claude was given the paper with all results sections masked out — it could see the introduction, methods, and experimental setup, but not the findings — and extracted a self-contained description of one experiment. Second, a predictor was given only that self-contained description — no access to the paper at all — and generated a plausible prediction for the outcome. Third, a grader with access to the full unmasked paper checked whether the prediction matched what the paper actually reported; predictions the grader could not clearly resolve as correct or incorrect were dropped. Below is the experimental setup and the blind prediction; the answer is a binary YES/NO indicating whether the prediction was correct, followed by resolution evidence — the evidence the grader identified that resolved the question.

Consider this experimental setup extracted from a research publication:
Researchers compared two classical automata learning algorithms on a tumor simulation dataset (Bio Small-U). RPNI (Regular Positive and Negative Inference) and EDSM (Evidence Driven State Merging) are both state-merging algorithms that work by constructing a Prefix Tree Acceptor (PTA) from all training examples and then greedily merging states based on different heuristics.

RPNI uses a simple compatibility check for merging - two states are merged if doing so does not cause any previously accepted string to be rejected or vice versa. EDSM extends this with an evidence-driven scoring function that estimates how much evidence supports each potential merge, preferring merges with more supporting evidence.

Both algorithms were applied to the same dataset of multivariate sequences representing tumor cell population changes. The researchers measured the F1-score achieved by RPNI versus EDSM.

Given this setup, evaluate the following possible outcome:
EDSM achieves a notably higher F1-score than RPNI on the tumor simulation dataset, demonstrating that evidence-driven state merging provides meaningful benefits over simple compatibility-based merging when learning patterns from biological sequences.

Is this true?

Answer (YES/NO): NO